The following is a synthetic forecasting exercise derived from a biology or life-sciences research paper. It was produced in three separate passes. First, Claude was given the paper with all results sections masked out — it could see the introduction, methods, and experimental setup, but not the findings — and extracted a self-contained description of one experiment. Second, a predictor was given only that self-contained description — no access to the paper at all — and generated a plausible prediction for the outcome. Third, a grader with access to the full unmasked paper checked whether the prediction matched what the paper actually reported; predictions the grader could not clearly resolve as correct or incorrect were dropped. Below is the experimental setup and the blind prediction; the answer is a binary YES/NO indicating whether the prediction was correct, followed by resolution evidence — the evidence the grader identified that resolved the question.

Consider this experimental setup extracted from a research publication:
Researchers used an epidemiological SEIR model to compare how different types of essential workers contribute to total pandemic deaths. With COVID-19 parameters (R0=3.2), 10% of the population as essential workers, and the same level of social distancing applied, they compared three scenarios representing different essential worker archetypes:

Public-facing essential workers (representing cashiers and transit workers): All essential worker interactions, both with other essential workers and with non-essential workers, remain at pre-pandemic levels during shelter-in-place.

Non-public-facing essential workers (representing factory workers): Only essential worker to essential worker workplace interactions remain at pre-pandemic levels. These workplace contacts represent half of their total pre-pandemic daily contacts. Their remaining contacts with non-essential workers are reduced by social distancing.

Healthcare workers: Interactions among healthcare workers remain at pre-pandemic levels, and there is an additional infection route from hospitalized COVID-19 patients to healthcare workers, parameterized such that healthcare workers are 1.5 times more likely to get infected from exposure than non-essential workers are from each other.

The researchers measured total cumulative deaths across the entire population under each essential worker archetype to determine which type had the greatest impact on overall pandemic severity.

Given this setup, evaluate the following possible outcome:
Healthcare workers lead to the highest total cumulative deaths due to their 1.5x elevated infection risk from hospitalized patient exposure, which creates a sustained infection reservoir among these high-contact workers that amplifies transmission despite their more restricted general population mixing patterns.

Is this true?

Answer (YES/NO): NO